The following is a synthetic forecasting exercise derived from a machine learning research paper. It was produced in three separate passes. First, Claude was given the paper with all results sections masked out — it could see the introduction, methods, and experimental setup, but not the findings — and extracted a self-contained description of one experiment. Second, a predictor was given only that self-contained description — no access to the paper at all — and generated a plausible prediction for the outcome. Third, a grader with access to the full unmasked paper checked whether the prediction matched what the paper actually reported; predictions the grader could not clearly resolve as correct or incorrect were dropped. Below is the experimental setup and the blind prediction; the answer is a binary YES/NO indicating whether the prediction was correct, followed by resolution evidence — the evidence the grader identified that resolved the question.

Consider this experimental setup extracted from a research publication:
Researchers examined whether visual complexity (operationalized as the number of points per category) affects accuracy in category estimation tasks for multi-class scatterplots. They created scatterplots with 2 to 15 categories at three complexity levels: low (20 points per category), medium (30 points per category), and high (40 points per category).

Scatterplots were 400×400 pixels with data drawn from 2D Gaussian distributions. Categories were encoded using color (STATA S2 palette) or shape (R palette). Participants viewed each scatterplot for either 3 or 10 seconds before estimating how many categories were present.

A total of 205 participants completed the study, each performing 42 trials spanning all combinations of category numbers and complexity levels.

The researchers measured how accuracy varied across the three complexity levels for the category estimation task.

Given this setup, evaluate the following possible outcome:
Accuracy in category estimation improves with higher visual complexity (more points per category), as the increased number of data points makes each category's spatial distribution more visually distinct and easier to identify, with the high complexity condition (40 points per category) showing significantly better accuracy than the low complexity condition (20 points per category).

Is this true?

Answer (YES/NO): YES